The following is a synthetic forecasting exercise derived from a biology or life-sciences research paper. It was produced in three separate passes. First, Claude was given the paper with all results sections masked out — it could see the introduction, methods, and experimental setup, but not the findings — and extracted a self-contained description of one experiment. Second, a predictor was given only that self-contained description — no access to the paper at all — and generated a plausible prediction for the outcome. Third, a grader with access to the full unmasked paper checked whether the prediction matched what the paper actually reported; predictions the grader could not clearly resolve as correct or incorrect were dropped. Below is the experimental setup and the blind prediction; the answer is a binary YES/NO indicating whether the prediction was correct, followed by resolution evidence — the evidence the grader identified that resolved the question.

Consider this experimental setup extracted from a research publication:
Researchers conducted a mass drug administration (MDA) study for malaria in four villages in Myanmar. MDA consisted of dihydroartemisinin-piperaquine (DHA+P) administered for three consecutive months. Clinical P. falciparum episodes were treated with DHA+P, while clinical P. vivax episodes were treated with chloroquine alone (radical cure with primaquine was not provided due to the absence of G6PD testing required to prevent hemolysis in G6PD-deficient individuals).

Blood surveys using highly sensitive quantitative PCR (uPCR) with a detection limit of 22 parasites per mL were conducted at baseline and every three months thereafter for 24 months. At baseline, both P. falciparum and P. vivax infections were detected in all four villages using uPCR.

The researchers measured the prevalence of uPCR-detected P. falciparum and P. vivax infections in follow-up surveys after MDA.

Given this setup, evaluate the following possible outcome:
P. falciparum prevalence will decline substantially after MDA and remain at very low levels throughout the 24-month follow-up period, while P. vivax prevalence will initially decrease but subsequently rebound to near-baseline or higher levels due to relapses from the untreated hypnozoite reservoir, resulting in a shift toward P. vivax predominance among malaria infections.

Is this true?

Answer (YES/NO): NO